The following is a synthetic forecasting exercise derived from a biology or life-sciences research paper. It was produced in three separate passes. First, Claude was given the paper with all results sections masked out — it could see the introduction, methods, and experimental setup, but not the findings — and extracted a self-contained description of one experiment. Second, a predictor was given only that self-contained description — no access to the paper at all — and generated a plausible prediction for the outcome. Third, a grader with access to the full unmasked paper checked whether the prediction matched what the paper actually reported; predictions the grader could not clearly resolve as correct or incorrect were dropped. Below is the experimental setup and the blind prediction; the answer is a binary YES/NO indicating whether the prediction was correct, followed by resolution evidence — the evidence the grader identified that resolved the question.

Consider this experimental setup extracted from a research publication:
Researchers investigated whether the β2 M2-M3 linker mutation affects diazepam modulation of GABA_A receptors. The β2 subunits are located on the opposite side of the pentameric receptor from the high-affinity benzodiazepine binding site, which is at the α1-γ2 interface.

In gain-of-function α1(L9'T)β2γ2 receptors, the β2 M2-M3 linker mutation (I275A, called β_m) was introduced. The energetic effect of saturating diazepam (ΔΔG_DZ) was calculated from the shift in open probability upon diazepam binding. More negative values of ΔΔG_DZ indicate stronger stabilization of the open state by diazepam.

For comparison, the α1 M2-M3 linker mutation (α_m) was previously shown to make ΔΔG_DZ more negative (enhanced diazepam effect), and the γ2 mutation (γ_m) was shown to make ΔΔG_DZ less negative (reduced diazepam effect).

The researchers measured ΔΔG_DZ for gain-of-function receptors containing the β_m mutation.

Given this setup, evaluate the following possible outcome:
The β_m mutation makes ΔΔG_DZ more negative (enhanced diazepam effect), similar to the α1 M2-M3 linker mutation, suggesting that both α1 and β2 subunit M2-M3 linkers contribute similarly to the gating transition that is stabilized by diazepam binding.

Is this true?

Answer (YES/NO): NO